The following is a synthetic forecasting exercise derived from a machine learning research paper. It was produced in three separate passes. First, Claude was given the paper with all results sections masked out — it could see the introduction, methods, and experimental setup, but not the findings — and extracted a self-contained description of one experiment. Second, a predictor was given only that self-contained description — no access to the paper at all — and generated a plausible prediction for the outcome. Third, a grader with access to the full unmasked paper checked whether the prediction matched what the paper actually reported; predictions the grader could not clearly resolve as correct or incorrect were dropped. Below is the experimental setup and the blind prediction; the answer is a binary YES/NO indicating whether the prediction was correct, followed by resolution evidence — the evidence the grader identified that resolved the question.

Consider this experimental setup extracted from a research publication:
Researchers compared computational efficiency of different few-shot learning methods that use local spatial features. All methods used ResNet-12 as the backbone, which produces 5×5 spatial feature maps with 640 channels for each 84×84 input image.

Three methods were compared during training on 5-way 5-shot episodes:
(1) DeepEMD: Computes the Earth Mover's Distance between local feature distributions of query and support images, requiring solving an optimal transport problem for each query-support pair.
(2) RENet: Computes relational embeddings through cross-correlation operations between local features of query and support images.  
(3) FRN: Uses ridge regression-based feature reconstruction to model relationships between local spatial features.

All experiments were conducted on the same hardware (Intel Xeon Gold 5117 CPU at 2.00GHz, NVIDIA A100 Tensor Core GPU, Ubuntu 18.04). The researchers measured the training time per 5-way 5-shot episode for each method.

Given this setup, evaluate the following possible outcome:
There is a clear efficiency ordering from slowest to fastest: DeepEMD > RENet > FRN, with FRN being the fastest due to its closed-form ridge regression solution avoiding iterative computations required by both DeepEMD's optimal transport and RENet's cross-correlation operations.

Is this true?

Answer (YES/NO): NO